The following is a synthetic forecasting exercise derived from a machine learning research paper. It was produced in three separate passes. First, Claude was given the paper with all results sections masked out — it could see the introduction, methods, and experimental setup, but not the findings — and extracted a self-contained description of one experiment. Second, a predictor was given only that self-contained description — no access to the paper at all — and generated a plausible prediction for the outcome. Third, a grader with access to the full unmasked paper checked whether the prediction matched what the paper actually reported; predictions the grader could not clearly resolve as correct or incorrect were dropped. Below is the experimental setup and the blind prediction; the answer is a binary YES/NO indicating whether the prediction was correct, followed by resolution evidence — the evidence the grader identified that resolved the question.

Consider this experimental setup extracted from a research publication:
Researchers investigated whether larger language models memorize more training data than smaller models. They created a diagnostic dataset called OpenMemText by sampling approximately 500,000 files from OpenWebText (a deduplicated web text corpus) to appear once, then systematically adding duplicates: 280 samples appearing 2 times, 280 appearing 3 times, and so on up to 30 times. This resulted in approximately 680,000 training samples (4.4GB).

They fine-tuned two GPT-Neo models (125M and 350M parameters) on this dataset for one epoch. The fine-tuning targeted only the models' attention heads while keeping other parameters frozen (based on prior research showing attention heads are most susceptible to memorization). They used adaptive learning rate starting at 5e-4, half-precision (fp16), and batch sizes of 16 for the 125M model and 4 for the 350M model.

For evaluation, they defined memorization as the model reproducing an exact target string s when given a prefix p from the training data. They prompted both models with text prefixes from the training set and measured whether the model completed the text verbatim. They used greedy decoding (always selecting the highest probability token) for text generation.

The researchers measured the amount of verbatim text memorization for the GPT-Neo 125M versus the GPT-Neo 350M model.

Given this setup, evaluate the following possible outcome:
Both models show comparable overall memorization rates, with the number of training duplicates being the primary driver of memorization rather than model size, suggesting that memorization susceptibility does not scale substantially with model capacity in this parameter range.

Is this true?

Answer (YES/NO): YES